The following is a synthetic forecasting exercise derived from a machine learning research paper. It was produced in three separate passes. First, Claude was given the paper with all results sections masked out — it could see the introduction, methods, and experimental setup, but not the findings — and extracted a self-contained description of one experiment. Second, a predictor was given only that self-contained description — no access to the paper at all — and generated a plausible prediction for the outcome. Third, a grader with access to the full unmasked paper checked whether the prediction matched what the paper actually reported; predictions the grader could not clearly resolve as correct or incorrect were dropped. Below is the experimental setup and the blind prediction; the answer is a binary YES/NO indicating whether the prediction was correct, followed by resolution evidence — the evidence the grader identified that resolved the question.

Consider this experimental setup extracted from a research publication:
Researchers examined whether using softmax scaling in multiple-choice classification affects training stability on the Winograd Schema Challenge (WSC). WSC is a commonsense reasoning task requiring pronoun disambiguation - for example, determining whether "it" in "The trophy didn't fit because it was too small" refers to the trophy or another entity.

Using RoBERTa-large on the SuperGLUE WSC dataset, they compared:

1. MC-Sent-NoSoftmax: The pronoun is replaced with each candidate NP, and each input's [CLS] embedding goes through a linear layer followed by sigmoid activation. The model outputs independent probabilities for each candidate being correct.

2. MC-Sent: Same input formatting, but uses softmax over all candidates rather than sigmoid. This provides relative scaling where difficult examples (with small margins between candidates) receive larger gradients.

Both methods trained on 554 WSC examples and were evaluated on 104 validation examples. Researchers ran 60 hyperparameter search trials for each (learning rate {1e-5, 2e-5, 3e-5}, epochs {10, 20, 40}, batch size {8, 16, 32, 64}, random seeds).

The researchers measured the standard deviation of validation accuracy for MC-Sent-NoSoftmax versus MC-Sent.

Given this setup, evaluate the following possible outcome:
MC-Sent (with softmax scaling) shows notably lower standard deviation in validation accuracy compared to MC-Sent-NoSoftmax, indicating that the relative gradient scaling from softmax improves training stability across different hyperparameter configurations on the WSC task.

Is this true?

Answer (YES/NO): NO